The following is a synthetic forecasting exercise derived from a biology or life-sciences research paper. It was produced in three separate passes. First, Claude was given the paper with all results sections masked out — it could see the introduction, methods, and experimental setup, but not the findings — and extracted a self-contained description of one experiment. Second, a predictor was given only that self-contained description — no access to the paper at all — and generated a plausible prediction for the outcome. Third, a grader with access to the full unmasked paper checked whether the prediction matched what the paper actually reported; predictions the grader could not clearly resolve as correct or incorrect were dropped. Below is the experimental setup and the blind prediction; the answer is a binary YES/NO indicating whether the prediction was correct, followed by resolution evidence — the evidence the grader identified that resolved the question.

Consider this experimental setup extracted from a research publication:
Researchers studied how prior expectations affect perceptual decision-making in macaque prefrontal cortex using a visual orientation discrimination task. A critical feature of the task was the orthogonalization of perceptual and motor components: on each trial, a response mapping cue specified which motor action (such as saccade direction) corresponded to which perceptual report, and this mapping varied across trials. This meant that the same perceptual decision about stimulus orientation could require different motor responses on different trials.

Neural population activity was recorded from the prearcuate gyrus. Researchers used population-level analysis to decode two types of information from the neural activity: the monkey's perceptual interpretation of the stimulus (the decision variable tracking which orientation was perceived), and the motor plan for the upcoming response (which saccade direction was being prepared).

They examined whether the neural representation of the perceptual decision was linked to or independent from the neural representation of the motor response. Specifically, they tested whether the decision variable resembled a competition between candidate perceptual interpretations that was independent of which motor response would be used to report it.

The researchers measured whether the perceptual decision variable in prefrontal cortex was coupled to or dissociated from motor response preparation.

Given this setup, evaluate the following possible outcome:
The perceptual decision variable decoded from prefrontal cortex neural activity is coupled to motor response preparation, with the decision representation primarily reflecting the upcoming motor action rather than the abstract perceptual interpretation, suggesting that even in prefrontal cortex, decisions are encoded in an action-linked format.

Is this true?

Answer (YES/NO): NO